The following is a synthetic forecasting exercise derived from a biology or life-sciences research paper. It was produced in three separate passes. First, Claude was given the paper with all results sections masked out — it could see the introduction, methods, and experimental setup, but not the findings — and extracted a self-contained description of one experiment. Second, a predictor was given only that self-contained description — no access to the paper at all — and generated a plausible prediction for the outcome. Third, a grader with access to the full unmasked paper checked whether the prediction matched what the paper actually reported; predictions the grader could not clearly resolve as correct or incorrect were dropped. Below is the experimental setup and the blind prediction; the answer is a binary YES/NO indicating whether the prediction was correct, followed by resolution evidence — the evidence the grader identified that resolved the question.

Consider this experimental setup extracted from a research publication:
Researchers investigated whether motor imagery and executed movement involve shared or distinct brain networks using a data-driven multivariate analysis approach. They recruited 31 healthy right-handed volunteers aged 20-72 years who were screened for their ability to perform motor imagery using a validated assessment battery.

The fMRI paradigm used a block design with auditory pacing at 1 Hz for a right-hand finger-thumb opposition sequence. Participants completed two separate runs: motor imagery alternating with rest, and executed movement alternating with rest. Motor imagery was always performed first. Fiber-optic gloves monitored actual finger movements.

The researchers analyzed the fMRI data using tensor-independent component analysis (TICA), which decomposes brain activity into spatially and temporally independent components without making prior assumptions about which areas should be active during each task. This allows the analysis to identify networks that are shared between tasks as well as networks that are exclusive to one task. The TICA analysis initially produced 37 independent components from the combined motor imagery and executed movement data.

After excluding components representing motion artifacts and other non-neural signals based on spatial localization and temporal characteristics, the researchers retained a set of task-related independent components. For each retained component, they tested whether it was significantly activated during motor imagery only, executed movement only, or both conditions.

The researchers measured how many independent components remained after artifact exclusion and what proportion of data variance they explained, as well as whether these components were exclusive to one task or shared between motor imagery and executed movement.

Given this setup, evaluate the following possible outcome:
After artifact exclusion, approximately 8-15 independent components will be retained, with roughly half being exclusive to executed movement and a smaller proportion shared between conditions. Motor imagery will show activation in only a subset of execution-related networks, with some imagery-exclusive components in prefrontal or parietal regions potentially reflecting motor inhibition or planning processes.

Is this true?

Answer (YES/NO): NO